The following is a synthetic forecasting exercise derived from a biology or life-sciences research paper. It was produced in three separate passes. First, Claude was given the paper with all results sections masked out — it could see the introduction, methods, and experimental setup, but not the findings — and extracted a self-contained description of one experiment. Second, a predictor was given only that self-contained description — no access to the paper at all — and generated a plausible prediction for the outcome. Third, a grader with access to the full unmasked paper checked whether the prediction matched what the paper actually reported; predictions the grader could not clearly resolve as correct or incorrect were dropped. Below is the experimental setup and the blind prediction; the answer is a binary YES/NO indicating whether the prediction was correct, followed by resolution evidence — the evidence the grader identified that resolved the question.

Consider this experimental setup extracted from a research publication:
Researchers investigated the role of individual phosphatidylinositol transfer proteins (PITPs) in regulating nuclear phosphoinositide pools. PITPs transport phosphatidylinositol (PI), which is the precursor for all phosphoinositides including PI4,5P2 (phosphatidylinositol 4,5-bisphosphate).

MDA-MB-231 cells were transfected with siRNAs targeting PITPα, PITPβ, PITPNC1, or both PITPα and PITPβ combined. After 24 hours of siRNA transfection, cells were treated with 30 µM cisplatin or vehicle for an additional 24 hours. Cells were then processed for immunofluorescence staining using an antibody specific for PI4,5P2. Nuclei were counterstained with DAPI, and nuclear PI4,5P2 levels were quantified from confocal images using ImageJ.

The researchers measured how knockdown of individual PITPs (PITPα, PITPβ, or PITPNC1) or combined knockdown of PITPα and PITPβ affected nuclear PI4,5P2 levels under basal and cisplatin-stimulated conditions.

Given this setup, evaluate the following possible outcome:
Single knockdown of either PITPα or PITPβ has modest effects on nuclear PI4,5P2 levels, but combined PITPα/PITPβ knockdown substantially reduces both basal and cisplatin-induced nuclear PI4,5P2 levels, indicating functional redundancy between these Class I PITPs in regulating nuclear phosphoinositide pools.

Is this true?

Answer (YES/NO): YES